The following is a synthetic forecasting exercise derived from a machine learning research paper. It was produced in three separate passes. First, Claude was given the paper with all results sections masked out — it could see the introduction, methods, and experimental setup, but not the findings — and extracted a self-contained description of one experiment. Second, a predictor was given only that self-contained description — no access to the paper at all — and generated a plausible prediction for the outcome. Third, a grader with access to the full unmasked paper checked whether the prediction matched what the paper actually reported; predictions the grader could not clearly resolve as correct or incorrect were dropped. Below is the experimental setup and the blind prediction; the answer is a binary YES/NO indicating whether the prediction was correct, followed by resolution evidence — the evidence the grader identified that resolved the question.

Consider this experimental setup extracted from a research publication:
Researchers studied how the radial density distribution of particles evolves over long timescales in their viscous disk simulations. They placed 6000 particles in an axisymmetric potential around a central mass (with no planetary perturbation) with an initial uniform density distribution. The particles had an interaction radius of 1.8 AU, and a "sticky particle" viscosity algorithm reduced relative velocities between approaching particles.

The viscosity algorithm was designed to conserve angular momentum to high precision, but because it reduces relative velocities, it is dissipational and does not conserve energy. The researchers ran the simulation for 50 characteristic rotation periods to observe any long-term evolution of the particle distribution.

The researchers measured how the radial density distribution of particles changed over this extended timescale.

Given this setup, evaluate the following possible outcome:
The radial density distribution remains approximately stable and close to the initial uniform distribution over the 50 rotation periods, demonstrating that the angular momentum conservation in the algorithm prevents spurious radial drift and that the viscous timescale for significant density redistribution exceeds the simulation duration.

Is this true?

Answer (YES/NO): NO